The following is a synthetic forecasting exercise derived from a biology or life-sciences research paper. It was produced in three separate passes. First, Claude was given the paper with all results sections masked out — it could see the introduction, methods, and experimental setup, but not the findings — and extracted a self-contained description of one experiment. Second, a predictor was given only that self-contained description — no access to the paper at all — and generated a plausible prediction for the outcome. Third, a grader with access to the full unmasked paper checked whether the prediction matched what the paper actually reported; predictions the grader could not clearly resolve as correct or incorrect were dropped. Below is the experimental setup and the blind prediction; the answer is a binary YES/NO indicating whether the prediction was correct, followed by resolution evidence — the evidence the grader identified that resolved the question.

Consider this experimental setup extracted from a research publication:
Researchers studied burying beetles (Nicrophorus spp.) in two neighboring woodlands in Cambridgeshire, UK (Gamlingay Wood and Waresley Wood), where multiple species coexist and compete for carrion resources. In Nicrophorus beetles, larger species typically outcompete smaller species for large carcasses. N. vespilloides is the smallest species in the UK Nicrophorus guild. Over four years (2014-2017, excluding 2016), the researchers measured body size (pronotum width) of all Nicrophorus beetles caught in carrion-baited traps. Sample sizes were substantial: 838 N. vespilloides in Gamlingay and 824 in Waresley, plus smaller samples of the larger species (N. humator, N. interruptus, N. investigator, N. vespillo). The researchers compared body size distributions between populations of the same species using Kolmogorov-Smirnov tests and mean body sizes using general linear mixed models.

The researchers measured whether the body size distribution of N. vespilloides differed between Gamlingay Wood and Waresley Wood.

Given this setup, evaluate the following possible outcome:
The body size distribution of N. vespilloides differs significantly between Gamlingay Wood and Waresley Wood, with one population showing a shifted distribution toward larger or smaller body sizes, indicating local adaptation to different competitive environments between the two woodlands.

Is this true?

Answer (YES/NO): NO